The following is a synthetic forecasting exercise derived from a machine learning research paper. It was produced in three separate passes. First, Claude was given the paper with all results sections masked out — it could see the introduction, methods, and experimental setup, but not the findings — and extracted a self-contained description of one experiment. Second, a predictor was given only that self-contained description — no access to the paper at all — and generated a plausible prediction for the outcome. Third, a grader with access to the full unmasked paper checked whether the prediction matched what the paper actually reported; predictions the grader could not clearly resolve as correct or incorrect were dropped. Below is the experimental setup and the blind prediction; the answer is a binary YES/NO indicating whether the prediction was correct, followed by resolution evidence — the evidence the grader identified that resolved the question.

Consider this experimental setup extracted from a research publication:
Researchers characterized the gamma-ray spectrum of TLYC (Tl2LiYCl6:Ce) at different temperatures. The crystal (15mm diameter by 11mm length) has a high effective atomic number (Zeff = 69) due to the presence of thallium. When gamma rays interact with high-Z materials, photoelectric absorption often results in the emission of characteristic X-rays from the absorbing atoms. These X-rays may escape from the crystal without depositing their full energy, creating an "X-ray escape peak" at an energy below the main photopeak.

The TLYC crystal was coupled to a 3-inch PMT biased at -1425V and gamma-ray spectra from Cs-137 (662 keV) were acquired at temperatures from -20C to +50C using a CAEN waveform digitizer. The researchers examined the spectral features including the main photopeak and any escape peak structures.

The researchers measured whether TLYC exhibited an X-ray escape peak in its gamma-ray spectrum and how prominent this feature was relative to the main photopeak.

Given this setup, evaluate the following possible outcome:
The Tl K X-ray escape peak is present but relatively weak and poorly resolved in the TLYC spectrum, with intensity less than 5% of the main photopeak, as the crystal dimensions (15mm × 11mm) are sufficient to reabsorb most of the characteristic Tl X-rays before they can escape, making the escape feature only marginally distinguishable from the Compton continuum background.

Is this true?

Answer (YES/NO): NO